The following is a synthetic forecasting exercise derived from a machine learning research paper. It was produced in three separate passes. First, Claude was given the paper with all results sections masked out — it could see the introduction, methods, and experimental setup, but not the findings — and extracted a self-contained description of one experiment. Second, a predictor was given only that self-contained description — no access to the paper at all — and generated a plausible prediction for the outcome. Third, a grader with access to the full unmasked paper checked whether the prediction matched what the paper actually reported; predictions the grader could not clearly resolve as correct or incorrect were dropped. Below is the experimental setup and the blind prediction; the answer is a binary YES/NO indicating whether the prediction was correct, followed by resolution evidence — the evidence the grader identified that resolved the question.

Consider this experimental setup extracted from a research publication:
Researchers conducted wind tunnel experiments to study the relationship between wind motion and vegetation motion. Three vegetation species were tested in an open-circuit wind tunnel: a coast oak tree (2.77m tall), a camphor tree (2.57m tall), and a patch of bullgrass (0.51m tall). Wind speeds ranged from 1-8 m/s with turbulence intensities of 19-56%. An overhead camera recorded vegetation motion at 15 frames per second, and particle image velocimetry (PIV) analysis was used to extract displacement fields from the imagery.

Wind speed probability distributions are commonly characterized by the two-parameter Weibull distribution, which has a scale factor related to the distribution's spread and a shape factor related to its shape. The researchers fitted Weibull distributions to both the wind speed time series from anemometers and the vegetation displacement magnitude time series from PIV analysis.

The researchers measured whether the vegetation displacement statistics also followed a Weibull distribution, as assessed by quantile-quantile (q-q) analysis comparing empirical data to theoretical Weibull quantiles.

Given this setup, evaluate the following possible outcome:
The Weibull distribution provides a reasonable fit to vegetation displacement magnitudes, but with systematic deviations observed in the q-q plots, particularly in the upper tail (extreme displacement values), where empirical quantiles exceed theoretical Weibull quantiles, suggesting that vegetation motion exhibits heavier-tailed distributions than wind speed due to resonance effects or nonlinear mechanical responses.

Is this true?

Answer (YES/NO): NO